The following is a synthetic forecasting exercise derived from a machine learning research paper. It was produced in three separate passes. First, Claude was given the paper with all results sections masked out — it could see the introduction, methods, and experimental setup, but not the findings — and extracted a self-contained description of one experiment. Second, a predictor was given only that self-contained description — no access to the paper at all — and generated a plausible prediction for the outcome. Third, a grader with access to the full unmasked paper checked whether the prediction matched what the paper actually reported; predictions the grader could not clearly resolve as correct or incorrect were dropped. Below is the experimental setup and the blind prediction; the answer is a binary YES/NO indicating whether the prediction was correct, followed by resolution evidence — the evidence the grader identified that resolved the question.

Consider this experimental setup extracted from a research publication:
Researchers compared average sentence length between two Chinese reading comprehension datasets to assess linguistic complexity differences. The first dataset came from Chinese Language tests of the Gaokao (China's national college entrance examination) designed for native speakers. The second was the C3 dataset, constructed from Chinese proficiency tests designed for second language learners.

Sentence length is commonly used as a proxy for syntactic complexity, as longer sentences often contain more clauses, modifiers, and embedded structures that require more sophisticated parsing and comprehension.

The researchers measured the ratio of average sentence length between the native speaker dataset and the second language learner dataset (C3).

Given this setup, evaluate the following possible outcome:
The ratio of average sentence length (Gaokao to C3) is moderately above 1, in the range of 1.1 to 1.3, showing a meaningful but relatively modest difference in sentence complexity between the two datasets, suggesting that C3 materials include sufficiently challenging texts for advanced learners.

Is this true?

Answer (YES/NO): NO